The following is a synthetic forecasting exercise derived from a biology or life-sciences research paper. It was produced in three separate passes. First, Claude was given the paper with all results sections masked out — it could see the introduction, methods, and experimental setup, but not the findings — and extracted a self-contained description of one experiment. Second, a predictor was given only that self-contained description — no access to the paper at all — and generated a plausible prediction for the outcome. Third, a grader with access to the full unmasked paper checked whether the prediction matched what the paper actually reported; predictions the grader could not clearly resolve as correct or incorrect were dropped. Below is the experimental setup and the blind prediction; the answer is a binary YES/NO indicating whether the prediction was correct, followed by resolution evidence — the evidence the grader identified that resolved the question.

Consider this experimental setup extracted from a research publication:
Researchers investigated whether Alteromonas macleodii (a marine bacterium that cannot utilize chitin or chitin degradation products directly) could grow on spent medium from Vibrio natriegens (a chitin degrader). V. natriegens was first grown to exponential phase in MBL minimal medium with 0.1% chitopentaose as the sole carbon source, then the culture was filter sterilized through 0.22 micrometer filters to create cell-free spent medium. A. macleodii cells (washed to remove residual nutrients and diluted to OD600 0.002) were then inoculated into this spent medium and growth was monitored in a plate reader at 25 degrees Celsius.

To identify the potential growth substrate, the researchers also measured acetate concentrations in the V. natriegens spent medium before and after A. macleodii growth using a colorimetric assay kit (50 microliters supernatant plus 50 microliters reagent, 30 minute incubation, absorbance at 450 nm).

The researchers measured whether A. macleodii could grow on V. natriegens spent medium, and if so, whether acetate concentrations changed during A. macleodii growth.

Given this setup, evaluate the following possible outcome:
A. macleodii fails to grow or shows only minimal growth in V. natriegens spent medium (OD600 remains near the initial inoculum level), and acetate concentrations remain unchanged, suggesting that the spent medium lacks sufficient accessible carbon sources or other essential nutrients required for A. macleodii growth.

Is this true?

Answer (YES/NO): NO